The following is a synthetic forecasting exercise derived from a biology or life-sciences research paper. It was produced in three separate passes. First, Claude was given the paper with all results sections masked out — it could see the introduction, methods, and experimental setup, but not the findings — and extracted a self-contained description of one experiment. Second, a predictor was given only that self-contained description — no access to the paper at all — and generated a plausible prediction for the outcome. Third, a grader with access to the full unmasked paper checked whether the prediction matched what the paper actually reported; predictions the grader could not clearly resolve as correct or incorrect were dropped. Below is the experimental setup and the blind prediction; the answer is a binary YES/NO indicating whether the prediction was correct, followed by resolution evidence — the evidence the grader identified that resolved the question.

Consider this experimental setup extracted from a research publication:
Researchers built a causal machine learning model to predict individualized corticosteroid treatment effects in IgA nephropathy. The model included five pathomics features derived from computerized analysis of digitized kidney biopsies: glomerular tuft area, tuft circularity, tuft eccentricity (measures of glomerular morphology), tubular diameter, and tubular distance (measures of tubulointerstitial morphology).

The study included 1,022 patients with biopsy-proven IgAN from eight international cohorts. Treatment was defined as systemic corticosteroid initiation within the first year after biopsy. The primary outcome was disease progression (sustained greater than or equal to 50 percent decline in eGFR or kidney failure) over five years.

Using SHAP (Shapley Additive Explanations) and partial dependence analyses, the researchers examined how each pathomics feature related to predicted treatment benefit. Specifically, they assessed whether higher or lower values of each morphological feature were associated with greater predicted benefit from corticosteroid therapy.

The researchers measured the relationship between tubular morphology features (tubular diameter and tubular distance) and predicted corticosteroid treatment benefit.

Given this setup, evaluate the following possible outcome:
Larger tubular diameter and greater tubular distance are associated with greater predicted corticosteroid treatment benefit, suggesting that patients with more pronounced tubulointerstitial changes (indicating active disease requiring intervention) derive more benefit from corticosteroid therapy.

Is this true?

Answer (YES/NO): NO